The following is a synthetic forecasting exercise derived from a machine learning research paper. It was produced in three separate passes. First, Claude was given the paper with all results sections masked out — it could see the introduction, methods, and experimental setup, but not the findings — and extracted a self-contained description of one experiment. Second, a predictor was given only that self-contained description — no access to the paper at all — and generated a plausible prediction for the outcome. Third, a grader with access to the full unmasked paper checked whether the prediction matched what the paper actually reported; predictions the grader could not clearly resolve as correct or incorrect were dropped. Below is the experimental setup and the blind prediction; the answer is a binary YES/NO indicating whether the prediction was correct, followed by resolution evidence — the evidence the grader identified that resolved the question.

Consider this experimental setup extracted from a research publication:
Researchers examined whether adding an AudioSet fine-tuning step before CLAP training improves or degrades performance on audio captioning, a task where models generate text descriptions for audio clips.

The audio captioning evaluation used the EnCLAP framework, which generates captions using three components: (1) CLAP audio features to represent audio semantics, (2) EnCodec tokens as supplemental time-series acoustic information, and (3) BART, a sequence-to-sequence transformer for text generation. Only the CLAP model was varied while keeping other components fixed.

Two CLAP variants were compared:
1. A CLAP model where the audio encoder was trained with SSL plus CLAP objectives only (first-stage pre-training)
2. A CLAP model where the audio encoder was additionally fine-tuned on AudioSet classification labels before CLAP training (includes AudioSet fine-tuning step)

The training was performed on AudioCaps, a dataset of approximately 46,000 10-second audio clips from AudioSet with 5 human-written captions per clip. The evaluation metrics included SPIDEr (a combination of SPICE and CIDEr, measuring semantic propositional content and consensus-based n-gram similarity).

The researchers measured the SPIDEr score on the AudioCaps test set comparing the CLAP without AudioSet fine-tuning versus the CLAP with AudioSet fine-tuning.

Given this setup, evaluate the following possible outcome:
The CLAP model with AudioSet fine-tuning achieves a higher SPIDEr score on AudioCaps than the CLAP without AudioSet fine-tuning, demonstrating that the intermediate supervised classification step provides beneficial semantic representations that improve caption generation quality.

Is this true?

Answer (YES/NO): YES